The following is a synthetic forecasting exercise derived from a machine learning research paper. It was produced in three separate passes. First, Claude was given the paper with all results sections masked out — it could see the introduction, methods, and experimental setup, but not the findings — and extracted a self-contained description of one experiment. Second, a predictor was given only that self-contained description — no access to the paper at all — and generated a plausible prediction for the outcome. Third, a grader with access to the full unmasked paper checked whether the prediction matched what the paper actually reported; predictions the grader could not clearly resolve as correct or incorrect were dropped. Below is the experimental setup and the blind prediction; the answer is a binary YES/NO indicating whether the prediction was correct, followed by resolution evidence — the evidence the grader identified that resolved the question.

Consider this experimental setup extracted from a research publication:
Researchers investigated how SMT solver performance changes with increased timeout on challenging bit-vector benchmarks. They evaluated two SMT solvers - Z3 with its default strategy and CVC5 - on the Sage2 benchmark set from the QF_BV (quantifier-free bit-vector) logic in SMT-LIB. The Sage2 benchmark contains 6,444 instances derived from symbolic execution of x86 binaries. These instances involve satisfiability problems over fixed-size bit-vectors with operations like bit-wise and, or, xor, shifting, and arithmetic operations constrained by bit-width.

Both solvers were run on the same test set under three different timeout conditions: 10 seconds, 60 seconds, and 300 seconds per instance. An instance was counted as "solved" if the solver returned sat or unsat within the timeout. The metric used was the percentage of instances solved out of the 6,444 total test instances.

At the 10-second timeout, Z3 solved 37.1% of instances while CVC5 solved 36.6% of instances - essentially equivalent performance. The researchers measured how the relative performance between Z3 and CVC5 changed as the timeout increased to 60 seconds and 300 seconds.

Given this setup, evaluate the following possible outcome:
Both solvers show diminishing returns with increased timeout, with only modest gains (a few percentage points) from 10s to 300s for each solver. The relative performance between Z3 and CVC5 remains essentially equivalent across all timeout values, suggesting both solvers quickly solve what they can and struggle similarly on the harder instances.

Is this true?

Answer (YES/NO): NO